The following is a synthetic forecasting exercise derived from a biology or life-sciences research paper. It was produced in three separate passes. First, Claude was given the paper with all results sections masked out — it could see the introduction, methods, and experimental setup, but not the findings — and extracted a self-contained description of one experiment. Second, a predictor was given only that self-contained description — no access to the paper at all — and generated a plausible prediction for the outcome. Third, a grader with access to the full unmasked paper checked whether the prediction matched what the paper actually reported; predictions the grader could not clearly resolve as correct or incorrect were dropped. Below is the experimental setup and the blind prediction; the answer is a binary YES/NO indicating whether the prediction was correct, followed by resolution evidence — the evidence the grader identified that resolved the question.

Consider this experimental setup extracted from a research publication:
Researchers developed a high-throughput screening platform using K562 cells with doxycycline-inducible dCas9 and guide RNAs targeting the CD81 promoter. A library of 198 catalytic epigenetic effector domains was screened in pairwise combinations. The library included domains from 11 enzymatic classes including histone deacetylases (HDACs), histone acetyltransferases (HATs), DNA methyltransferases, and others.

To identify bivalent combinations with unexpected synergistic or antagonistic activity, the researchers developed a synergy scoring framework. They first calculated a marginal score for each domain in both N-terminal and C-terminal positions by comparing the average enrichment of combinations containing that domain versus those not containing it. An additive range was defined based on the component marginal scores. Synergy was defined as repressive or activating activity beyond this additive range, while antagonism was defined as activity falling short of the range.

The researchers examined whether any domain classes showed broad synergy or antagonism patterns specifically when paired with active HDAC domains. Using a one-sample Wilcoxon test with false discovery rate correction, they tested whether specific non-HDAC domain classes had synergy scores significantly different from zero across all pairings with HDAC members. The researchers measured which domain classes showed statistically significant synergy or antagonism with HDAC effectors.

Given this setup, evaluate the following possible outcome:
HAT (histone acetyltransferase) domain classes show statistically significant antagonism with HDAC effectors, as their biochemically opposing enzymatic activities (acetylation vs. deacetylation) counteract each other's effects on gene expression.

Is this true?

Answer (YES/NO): NO